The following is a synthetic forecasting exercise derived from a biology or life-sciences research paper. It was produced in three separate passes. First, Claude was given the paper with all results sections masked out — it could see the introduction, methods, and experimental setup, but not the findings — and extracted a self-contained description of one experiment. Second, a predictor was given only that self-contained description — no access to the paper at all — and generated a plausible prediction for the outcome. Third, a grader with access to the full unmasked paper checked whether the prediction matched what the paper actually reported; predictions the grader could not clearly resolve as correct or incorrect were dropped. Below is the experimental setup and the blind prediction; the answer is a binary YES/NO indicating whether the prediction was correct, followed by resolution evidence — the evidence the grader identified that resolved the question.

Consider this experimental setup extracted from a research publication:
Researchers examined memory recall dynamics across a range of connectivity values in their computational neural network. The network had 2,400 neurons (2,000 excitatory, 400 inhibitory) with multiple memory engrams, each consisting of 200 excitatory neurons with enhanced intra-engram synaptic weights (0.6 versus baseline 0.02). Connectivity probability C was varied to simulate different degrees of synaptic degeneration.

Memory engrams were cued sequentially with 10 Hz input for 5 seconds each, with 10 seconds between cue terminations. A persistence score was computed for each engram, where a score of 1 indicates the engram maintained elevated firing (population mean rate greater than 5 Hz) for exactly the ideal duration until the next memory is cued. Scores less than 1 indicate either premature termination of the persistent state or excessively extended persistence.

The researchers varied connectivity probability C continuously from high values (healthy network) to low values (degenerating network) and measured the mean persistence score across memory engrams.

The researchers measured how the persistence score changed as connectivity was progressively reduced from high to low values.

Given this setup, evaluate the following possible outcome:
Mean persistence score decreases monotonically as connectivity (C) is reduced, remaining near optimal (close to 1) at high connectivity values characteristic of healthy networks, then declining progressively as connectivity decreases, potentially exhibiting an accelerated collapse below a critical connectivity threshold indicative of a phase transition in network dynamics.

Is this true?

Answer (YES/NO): YES